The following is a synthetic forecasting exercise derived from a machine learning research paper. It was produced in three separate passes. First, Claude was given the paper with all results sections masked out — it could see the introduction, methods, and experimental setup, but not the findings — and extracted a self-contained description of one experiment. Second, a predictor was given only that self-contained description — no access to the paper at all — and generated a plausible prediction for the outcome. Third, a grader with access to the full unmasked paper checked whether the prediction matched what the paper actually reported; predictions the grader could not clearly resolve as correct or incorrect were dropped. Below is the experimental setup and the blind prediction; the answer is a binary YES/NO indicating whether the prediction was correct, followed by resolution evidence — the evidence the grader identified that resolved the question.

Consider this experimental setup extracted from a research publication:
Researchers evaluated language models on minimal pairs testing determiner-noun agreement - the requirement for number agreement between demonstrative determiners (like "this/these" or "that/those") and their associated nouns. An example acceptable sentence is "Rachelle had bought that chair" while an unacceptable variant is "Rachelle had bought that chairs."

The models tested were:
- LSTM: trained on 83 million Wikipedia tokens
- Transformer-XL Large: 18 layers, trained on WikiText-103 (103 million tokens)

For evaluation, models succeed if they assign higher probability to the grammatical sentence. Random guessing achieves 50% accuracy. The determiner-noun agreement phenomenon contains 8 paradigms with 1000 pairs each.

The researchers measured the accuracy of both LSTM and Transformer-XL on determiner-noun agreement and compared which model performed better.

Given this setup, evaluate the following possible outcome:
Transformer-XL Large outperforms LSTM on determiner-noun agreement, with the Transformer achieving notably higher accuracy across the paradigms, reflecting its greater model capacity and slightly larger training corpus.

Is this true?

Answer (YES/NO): NO